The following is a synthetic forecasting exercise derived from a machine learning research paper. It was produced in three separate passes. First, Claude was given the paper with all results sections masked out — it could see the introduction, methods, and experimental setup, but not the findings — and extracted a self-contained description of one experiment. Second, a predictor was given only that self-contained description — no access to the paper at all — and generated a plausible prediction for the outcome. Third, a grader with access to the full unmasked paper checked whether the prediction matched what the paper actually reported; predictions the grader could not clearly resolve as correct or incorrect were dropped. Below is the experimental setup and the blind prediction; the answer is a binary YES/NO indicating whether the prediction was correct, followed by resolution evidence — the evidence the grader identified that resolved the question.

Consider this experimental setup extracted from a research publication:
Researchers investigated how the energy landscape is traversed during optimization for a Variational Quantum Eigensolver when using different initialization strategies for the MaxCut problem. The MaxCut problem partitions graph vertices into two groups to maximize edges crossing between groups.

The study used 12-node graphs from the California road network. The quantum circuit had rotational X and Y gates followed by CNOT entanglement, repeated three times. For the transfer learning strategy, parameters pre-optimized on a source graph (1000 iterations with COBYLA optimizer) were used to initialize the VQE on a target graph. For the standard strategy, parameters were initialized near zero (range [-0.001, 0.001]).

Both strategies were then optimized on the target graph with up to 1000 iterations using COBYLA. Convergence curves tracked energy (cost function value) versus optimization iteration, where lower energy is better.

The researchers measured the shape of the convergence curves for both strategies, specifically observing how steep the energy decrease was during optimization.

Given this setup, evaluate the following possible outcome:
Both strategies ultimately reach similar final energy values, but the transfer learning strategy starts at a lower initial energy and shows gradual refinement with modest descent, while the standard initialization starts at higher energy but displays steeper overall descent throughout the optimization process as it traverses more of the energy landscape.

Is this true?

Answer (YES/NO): YES